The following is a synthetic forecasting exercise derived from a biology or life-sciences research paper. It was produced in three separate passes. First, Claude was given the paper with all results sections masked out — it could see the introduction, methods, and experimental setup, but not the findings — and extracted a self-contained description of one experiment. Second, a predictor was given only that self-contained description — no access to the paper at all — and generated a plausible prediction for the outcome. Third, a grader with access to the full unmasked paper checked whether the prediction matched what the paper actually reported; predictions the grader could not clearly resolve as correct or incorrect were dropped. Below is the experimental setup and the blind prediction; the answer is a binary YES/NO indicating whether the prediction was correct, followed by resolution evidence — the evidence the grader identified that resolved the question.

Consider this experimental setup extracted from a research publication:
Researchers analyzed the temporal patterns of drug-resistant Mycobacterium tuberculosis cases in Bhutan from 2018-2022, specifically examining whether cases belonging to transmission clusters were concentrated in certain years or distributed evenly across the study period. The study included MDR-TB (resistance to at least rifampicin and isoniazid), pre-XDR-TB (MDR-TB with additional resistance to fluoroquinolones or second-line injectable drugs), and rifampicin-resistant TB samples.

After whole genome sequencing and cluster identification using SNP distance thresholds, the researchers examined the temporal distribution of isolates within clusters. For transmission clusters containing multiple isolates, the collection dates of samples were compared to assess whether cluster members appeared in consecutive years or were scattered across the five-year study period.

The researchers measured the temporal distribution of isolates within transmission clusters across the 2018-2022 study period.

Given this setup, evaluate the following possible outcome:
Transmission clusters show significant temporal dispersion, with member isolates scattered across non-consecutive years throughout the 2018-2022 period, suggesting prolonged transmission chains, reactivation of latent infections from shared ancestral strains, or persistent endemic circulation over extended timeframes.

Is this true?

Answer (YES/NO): YES